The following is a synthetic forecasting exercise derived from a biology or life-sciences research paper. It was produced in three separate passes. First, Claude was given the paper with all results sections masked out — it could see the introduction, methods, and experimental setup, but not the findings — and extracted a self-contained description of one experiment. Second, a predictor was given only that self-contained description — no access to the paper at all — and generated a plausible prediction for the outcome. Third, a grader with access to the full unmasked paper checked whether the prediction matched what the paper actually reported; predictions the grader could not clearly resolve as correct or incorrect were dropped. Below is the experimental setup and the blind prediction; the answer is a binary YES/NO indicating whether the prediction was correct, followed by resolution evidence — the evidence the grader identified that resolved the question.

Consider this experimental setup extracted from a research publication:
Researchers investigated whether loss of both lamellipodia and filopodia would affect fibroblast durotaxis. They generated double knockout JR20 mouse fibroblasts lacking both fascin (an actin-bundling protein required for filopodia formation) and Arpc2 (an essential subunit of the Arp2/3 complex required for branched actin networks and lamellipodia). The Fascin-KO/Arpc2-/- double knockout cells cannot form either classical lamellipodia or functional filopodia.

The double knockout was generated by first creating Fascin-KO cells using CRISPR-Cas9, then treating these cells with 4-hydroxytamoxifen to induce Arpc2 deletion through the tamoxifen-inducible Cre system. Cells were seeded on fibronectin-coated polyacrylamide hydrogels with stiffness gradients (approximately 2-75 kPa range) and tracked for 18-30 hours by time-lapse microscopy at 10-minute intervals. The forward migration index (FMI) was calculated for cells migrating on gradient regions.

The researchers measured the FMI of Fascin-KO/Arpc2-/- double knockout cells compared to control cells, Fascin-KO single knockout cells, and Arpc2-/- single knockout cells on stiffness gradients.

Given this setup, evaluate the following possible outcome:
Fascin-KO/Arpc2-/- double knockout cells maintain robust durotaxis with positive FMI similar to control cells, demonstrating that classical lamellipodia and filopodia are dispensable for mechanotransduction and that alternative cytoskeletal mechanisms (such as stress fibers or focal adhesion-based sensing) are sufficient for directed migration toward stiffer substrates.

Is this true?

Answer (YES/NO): NO